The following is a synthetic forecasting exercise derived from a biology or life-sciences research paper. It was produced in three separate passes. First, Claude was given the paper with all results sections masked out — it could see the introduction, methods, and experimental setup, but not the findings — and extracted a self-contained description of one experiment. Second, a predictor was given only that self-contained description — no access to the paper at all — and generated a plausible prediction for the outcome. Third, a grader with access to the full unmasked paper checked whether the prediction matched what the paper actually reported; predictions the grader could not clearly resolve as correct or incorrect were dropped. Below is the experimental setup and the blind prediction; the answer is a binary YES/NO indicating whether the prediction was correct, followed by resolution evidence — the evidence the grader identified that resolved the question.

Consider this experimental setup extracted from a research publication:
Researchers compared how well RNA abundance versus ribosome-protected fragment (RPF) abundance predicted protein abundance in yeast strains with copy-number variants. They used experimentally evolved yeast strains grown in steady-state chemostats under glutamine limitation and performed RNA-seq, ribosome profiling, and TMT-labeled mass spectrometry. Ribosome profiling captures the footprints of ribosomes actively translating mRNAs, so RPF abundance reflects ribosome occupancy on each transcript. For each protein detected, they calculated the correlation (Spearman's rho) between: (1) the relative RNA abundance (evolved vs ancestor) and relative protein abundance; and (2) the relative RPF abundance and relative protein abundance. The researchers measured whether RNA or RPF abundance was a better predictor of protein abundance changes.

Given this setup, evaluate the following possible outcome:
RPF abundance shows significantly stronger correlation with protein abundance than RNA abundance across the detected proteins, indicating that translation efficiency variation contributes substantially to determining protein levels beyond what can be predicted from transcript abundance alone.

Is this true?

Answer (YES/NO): NO